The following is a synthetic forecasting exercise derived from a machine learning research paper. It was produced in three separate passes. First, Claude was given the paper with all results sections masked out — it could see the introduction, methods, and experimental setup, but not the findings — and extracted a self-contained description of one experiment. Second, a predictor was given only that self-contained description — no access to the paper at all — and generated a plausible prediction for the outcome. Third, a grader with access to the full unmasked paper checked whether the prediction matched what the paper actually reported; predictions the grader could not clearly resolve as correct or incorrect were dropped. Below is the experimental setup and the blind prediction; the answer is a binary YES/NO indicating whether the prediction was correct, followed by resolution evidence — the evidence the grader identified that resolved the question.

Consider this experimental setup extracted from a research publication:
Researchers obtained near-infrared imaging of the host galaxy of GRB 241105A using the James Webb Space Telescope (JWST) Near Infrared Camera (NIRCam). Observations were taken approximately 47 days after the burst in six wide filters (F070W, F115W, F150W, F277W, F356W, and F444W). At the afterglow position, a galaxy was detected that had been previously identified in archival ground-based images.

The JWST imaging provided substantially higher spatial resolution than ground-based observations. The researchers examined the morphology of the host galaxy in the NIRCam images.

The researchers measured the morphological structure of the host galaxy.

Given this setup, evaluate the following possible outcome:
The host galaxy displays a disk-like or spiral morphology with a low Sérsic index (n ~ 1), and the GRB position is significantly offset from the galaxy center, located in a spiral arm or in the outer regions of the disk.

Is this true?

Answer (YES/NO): NO